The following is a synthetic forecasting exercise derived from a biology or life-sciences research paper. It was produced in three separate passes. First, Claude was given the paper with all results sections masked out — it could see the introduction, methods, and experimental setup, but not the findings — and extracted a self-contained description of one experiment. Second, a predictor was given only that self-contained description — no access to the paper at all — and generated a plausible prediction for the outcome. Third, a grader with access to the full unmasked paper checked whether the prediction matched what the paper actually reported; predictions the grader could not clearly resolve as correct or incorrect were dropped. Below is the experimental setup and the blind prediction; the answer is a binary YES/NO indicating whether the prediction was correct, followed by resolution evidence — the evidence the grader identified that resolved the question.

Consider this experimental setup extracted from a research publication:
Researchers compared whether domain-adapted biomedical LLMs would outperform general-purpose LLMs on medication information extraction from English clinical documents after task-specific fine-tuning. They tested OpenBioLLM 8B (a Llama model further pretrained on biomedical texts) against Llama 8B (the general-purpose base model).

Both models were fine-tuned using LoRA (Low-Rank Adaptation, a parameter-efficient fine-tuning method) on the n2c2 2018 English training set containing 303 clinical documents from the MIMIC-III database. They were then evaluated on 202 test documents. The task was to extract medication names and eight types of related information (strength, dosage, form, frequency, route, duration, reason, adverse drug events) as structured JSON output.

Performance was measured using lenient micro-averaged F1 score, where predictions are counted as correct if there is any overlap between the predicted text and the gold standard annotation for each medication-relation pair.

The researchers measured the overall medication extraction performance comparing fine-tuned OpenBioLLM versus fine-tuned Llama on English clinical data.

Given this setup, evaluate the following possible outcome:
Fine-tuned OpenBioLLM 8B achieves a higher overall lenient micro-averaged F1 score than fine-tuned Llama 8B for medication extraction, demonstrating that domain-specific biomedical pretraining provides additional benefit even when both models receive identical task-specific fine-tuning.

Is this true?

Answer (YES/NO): NO